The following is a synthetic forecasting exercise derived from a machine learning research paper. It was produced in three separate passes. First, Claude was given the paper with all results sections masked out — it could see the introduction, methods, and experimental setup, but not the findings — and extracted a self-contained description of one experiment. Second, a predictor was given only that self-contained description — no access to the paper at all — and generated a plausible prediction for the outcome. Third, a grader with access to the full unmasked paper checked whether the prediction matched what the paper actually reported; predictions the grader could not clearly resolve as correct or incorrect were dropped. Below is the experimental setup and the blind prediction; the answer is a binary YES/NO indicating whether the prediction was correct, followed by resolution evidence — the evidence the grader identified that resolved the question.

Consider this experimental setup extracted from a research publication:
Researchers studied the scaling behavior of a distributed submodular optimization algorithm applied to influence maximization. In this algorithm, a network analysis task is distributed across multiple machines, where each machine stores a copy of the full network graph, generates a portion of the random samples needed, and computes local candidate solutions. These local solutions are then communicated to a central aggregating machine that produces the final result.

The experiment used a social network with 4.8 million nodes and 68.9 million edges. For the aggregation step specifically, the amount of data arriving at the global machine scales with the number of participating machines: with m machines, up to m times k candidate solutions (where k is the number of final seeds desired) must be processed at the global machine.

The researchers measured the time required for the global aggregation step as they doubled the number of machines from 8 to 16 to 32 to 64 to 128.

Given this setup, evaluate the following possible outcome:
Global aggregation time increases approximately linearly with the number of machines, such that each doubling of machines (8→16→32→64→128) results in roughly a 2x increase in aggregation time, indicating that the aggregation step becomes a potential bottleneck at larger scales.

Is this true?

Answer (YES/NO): NO